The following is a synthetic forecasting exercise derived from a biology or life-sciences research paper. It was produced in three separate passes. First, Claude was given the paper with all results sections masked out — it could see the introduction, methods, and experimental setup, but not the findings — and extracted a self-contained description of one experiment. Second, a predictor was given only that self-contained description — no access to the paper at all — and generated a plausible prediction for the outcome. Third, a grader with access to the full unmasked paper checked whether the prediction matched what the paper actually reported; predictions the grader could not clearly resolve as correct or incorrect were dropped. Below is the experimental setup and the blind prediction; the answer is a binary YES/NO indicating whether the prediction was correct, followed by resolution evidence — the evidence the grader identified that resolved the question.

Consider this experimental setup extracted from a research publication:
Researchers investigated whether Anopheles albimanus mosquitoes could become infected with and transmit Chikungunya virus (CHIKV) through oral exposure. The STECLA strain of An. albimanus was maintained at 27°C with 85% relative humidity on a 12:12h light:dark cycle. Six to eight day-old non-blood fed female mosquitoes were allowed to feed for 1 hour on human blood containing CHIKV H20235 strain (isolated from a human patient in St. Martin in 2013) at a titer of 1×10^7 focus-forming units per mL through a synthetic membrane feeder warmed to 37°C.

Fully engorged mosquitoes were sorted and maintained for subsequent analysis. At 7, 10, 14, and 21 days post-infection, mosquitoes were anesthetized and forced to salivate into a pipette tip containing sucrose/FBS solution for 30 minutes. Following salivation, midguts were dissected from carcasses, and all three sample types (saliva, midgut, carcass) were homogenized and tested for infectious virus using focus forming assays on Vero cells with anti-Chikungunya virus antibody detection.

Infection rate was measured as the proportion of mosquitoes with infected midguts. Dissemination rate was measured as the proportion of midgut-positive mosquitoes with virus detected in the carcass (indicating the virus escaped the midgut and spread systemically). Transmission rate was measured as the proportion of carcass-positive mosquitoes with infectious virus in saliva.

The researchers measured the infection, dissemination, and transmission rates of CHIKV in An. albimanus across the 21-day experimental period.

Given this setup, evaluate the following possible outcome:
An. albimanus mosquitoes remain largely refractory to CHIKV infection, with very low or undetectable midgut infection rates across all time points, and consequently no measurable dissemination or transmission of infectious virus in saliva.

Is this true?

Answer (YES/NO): NO